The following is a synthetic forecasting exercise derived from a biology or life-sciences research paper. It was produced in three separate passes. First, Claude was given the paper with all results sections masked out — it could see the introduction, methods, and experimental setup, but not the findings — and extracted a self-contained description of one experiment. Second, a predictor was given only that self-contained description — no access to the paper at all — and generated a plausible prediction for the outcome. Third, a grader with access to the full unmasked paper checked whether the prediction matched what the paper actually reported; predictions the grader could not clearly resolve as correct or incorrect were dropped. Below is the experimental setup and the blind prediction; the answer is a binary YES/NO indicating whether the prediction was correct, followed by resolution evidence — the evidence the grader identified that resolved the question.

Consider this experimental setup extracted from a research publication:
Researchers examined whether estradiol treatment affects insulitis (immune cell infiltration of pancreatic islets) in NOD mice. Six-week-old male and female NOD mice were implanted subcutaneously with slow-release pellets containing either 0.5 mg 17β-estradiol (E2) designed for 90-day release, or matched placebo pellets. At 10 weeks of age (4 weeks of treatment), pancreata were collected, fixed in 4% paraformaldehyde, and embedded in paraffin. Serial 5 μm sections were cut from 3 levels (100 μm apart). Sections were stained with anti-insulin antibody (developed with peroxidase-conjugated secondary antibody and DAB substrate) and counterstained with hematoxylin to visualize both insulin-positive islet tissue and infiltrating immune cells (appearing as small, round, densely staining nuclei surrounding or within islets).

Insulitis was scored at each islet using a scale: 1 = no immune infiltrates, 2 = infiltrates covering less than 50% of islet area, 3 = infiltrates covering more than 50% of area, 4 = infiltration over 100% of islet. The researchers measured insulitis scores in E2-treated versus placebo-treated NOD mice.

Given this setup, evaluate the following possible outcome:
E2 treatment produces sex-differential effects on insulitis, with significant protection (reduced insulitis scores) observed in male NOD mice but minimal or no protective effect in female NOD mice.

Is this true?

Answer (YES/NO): NO